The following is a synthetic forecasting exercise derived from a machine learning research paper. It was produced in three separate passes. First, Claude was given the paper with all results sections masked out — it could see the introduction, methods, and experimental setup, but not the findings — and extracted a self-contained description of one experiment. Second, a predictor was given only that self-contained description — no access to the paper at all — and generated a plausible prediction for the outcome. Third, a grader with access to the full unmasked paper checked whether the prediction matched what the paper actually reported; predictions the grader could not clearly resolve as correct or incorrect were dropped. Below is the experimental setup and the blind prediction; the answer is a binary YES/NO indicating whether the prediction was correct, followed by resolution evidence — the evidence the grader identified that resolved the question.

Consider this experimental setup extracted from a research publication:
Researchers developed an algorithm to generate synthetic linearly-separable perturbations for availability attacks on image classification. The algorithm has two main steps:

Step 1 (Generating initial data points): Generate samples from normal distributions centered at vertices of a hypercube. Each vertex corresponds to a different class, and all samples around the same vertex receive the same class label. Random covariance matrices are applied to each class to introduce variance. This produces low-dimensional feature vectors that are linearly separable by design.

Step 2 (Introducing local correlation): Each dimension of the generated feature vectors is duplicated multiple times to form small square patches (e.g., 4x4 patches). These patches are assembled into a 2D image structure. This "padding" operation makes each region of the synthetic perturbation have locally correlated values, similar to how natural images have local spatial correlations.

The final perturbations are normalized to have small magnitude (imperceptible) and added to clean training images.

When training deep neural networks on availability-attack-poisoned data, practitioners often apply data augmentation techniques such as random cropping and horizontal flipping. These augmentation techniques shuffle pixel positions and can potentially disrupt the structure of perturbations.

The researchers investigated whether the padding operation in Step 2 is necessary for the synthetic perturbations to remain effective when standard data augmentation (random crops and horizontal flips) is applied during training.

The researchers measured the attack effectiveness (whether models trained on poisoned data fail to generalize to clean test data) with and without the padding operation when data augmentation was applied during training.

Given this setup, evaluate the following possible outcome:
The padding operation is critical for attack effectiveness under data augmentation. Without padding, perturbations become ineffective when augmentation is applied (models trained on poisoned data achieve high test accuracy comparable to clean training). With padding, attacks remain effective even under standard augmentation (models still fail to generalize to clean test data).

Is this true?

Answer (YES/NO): YES